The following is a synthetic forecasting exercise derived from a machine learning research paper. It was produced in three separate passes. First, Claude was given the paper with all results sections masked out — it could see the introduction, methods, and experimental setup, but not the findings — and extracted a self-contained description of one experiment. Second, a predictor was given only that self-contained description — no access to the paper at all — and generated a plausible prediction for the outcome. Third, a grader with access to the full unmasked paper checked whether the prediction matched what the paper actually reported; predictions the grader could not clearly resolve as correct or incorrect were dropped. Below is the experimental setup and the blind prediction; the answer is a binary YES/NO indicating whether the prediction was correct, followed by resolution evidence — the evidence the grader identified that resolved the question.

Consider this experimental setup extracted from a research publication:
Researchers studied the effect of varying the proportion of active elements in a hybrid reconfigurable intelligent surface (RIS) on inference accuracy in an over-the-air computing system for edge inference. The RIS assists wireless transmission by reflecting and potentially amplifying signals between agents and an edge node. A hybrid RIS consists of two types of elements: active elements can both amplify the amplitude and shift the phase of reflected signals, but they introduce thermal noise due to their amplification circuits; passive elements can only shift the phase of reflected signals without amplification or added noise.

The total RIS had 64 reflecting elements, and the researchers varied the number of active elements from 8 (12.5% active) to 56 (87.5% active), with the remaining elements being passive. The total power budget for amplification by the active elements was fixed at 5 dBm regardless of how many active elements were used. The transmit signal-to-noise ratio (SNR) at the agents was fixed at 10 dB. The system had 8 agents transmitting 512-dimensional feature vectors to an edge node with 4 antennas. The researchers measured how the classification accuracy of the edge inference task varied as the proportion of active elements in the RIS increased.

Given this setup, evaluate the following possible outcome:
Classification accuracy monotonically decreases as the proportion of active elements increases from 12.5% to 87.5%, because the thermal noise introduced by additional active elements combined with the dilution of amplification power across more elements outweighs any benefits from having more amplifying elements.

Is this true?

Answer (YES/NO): YES